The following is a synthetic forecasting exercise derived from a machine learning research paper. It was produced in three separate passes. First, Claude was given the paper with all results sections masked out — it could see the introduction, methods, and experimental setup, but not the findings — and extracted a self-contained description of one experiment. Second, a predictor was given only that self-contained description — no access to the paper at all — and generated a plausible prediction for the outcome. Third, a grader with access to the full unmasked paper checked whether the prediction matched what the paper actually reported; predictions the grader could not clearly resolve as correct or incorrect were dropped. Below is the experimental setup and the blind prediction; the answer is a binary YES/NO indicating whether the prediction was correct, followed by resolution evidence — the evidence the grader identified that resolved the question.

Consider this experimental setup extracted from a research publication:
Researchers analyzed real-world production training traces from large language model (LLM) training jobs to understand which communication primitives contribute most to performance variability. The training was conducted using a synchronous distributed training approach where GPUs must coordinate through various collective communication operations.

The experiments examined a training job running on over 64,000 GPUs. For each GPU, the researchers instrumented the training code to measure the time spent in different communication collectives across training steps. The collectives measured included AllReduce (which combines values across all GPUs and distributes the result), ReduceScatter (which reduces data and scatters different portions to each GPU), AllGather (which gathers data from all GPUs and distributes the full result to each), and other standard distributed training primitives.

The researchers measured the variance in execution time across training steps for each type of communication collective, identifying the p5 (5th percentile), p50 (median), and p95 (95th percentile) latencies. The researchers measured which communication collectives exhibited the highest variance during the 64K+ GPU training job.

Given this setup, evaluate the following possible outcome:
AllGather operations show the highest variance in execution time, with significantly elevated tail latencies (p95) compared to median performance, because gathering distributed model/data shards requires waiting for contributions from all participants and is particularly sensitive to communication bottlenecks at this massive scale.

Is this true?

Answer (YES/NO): NO